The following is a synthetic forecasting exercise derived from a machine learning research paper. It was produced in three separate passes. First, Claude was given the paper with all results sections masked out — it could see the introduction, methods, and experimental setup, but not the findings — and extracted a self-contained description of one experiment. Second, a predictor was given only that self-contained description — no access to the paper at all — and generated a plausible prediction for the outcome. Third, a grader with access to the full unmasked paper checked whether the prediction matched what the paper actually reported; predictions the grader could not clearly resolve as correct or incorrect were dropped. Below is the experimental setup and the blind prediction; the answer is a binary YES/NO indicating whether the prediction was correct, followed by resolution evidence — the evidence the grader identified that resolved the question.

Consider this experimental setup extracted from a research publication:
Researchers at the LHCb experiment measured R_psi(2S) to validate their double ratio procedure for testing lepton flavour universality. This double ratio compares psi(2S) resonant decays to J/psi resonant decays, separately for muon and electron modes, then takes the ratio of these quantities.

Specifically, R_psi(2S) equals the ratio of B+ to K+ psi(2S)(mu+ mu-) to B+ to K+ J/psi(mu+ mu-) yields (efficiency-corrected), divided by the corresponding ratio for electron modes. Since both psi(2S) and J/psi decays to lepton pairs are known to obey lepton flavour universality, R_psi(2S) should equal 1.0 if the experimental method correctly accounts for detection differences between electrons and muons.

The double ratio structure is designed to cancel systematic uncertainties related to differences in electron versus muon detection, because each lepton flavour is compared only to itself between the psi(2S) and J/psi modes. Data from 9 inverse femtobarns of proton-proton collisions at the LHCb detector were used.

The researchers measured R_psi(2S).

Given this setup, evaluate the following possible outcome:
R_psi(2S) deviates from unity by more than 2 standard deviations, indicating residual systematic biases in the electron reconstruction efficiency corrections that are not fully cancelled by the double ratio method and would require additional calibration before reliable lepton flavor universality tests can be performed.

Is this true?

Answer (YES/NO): NO